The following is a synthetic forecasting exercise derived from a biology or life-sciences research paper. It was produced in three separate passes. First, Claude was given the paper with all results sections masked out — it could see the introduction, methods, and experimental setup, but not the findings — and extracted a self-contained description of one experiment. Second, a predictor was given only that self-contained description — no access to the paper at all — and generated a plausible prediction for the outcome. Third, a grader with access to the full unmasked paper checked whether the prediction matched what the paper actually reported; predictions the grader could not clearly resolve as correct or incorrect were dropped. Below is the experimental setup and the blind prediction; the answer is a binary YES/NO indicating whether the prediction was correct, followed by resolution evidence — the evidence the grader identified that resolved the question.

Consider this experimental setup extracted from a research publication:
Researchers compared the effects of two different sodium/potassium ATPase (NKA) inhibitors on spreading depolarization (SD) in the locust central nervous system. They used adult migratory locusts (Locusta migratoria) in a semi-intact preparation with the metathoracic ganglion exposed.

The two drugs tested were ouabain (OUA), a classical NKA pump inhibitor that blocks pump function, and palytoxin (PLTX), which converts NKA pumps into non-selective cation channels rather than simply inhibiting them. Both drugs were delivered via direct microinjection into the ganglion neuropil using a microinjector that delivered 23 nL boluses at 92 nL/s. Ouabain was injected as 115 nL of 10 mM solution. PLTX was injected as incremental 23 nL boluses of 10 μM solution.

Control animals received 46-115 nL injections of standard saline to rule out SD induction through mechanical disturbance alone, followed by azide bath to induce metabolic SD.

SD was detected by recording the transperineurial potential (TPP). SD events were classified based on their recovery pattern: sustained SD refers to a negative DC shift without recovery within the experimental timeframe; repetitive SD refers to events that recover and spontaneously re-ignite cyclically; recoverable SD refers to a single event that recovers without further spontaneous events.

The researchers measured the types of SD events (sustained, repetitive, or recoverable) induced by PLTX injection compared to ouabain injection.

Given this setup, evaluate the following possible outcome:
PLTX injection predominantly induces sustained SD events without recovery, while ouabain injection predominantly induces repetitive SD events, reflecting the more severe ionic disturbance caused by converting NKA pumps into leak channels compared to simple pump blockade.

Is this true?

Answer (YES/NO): NO